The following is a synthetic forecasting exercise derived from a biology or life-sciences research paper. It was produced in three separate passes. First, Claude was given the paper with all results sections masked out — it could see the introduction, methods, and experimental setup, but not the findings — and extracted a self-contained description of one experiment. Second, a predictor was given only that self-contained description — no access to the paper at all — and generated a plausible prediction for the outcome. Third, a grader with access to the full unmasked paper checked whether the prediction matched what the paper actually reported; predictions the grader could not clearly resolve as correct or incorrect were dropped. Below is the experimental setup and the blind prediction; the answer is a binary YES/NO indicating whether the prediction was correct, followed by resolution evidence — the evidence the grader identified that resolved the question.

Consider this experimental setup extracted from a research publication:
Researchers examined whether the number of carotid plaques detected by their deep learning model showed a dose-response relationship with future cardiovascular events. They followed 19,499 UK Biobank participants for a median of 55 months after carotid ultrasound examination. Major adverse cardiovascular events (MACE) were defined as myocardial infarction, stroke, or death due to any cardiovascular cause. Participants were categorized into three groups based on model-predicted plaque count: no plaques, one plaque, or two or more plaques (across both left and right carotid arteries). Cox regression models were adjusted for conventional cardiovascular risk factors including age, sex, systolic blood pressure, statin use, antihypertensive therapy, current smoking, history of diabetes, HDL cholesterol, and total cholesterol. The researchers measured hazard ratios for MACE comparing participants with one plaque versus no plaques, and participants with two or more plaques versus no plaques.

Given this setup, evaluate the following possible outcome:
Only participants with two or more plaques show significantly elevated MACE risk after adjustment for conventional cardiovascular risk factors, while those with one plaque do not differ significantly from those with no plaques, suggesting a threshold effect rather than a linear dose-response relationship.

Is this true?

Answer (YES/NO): NO